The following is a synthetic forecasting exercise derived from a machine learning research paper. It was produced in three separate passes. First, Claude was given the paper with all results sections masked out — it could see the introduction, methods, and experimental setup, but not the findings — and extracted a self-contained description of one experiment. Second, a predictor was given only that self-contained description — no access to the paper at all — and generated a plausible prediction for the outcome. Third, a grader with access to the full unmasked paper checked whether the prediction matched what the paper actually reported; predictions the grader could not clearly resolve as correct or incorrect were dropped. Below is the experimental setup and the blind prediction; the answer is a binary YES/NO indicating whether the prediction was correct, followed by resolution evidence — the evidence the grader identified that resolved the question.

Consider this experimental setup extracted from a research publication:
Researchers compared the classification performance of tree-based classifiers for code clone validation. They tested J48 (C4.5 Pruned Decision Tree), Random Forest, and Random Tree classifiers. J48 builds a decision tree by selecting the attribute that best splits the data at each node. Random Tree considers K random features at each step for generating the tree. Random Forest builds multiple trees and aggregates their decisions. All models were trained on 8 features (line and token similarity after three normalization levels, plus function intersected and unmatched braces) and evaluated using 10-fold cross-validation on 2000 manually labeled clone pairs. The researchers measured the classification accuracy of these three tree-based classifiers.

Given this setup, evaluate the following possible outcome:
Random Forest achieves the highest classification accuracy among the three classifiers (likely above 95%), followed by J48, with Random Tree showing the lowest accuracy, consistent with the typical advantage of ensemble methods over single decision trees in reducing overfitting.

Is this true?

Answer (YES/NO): NO